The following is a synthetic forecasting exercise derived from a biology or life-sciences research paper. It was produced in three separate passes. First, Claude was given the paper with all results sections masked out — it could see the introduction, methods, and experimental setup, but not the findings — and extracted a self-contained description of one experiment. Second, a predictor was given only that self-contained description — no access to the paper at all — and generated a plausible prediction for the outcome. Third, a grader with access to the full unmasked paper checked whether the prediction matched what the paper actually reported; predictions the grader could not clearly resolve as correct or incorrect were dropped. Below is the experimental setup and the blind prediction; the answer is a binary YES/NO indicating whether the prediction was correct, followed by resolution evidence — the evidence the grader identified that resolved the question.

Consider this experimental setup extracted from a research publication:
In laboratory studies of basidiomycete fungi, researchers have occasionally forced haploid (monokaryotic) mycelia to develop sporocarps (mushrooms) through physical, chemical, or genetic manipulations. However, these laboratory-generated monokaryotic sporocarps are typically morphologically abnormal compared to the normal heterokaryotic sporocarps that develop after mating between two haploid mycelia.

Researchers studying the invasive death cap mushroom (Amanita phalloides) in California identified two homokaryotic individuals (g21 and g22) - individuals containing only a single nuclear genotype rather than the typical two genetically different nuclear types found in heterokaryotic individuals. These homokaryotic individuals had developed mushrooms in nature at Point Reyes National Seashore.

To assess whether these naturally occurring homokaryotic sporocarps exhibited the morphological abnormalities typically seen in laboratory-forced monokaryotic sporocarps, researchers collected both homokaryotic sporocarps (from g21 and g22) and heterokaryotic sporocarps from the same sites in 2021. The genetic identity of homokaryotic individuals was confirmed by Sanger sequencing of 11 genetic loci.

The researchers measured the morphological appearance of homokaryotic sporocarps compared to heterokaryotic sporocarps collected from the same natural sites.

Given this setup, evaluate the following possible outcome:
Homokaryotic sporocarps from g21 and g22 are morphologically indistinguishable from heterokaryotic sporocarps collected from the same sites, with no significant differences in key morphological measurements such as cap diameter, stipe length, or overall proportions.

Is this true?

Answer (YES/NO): NO